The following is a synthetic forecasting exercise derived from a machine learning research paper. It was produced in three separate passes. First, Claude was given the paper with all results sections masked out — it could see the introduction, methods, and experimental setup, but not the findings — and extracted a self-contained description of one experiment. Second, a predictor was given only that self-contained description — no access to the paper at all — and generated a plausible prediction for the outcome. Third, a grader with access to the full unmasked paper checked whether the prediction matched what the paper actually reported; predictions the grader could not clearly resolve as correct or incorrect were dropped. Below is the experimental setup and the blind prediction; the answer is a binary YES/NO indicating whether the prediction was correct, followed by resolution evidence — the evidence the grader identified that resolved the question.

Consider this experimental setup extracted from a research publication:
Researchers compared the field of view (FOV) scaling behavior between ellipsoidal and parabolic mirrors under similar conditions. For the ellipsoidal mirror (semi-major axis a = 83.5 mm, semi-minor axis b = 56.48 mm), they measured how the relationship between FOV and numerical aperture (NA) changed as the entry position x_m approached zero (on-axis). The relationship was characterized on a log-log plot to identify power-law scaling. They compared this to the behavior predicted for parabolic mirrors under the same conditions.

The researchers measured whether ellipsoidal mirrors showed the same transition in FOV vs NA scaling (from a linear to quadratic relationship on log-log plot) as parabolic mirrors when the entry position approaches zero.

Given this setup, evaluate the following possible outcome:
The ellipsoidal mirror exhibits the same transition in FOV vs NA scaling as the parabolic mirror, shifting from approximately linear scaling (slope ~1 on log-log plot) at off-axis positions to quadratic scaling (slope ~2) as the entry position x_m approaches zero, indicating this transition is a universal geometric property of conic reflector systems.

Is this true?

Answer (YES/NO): NO